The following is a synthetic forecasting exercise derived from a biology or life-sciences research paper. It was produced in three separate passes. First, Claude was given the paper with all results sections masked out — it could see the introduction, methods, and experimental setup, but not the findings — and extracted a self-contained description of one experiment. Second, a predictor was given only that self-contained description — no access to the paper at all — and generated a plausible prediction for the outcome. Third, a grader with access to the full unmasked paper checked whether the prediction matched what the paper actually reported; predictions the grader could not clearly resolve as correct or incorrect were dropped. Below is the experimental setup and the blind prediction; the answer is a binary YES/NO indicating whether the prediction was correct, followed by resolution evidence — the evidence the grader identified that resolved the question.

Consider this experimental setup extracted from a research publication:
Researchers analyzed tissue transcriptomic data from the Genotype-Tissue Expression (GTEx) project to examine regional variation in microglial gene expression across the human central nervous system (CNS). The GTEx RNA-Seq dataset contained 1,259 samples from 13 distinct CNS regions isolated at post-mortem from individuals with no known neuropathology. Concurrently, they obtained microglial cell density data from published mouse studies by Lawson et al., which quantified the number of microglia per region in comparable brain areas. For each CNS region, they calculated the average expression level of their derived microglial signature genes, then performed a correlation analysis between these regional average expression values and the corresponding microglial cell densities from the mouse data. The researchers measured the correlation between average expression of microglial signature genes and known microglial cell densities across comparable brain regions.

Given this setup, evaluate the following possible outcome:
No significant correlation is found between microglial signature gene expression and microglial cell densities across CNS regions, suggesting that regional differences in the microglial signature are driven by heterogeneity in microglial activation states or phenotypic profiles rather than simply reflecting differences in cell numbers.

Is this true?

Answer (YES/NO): NO